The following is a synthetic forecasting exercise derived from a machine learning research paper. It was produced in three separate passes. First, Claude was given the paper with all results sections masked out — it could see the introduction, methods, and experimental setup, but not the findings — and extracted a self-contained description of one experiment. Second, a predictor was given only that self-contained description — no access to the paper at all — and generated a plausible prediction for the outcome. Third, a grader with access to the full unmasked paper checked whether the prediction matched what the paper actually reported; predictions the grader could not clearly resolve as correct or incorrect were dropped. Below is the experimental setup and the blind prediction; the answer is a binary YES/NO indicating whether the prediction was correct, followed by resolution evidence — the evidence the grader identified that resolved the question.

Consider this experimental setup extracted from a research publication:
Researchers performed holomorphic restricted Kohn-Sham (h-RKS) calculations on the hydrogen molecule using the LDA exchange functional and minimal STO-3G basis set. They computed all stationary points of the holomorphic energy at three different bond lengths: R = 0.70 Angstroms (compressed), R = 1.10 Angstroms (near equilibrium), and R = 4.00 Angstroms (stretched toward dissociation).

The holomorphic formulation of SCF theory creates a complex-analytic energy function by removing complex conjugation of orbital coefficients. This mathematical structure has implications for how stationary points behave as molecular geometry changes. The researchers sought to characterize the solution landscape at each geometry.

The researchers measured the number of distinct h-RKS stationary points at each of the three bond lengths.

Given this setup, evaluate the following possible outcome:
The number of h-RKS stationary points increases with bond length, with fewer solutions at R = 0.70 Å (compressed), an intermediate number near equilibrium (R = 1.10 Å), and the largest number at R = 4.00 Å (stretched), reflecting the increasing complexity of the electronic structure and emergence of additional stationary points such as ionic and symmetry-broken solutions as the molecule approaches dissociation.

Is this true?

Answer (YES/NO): NO